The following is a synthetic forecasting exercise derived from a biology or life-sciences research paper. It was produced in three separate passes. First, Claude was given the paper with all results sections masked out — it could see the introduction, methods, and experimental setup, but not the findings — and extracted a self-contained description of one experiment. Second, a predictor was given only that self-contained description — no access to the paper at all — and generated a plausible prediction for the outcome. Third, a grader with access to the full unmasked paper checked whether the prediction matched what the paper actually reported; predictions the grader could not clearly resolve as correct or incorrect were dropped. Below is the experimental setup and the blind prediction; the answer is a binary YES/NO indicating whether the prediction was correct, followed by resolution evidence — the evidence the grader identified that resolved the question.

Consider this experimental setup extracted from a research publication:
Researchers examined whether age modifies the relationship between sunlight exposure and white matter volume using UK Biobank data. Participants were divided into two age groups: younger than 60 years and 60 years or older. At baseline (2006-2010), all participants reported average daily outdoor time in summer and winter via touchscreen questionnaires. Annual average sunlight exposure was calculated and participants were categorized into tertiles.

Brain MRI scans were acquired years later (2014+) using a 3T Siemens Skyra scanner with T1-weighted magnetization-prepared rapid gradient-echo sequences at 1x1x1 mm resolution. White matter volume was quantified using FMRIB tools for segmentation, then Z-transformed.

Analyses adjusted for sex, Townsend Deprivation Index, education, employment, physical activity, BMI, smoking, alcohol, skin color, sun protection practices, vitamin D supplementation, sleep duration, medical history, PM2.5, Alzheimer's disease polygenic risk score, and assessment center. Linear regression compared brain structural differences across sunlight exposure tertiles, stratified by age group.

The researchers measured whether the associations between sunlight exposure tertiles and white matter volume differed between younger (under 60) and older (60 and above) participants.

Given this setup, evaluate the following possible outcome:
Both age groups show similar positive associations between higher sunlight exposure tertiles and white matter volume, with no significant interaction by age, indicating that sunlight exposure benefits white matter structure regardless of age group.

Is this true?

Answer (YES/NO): NO